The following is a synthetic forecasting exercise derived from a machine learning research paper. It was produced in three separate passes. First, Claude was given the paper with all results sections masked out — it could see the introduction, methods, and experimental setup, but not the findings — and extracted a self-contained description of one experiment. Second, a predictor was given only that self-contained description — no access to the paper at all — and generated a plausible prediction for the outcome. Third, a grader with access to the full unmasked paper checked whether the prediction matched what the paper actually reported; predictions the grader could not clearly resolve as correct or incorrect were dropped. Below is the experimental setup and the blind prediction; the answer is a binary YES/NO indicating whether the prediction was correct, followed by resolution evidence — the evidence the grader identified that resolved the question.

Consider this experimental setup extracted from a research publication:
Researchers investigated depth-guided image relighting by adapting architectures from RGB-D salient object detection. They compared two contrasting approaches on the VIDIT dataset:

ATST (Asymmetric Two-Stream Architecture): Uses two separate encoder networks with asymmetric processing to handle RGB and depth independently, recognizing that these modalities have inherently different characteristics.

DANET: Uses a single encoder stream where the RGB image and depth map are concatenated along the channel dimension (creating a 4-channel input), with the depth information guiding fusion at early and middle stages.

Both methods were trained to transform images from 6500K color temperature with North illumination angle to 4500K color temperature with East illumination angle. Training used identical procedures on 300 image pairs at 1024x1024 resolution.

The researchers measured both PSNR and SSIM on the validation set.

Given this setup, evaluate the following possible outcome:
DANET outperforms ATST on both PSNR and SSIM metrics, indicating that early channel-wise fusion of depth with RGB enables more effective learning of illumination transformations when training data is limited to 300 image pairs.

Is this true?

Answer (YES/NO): YES